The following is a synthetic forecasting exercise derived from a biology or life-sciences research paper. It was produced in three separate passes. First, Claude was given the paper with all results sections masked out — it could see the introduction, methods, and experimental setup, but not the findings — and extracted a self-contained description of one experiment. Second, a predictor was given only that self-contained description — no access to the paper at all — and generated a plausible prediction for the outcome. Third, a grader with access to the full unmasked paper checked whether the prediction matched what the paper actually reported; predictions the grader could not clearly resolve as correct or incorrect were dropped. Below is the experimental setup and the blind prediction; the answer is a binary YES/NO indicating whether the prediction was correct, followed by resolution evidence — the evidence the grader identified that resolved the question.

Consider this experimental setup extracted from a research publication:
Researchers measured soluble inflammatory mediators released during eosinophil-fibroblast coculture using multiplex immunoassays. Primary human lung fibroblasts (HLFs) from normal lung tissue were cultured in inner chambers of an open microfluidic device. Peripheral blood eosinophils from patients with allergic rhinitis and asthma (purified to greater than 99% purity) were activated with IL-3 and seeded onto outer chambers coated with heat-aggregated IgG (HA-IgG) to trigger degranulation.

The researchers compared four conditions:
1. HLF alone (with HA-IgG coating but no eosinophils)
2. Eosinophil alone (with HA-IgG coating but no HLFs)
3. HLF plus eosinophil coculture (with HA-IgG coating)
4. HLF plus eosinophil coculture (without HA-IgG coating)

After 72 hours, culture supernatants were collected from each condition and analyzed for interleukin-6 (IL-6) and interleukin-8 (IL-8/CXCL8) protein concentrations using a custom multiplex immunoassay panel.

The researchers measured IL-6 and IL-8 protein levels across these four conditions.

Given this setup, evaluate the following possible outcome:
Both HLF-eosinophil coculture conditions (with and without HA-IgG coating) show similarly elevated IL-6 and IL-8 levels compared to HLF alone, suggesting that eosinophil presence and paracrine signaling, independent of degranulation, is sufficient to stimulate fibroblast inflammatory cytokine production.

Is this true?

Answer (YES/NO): NO